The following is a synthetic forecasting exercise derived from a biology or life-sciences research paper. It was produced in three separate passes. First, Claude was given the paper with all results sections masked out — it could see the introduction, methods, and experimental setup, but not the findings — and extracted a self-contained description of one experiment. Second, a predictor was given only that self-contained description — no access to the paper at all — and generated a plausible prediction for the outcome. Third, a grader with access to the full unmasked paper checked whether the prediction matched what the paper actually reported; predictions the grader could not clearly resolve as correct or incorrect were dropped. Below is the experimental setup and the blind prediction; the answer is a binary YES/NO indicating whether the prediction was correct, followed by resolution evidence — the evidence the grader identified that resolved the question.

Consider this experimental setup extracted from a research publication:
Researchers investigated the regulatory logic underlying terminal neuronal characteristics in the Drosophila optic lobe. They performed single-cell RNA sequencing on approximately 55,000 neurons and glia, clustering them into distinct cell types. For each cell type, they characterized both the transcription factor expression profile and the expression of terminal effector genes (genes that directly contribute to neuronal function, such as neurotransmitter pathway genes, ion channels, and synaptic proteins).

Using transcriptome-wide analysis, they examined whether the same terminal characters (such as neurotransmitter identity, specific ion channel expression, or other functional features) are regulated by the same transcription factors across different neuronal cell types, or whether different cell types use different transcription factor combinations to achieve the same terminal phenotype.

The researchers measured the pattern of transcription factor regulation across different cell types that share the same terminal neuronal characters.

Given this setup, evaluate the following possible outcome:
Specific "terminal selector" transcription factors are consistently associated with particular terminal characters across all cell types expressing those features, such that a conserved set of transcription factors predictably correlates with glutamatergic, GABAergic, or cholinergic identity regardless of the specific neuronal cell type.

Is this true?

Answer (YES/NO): NO